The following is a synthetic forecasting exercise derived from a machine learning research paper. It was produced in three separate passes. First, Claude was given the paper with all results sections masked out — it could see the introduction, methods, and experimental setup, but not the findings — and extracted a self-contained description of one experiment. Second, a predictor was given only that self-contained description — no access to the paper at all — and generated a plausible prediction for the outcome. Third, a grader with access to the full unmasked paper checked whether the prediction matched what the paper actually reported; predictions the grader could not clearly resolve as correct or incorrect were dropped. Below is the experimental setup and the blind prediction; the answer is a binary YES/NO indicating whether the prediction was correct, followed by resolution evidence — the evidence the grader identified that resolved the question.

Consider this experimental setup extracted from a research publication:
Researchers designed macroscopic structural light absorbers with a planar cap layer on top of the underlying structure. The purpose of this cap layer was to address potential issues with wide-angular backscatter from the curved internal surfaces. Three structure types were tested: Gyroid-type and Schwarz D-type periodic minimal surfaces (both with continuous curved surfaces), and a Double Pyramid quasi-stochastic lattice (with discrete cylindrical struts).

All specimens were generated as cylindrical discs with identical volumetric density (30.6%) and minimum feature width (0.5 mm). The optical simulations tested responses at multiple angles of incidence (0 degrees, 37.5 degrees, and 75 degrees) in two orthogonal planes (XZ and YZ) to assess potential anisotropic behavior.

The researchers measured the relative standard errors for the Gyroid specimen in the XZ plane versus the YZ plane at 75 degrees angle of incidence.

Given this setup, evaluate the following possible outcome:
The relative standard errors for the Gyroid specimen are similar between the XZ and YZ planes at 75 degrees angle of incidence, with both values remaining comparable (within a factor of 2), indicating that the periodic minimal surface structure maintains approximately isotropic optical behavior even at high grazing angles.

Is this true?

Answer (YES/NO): YES